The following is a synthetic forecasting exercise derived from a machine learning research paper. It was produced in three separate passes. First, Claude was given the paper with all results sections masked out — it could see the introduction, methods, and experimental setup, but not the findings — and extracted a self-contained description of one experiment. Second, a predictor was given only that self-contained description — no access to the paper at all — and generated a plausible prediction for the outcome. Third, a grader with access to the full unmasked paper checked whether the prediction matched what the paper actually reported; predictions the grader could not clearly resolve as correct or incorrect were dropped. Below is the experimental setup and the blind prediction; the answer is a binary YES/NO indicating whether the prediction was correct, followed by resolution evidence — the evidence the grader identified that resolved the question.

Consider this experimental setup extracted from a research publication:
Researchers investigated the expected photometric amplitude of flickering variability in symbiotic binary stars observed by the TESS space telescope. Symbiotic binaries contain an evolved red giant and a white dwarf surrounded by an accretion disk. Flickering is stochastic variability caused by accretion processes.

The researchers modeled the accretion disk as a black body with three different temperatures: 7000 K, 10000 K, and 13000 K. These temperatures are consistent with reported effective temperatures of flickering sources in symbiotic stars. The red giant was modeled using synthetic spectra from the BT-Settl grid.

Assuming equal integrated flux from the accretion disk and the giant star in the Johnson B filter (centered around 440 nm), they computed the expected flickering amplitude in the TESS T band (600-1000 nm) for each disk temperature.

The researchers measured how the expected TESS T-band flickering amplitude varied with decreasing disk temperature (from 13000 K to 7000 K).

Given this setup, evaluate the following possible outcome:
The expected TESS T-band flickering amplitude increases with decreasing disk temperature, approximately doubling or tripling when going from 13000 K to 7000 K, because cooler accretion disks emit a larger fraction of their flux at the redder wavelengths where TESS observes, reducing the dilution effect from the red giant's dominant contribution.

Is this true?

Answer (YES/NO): NO